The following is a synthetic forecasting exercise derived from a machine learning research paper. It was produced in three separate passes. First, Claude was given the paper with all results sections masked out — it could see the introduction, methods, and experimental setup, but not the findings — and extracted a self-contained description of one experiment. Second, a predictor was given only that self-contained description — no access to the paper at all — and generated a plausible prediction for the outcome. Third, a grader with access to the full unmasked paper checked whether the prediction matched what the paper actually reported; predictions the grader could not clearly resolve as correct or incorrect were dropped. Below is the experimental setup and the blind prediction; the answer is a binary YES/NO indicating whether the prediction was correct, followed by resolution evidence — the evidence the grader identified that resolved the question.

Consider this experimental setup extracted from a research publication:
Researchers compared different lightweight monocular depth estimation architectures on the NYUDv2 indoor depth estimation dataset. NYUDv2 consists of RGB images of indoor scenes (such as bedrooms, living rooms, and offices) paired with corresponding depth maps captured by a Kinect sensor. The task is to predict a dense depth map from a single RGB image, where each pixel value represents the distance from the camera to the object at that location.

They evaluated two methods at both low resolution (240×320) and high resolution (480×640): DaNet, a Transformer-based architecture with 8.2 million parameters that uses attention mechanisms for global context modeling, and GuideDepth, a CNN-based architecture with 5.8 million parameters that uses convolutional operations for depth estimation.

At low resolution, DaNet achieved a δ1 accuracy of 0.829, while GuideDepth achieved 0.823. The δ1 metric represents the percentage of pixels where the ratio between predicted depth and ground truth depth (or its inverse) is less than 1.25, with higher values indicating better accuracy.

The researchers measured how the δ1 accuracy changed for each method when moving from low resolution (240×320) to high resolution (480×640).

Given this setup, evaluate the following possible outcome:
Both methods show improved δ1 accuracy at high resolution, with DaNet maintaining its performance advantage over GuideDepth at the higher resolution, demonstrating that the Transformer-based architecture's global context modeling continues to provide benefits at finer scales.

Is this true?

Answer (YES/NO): NO